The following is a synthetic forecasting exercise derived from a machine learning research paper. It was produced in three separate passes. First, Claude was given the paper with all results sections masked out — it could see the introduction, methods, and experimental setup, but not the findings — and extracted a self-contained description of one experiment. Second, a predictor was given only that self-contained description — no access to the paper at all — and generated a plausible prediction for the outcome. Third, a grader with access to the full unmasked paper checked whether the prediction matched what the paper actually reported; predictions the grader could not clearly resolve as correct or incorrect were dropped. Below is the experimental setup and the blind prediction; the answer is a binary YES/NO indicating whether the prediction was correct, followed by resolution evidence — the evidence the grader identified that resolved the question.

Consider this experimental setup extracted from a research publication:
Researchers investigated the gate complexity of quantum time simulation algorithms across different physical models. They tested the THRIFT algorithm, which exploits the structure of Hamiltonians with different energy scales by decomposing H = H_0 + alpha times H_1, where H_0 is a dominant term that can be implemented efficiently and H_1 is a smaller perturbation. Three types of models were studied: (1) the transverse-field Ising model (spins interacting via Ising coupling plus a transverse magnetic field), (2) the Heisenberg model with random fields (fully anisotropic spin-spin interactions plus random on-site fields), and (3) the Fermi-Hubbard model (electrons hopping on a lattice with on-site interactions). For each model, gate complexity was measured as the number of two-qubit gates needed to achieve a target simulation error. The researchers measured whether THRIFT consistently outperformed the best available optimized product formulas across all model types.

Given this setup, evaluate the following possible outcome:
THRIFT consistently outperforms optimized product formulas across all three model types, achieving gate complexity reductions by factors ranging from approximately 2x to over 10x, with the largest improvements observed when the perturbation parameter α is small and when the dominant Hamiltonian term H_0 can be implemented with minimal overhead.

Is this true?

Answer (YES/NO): NO